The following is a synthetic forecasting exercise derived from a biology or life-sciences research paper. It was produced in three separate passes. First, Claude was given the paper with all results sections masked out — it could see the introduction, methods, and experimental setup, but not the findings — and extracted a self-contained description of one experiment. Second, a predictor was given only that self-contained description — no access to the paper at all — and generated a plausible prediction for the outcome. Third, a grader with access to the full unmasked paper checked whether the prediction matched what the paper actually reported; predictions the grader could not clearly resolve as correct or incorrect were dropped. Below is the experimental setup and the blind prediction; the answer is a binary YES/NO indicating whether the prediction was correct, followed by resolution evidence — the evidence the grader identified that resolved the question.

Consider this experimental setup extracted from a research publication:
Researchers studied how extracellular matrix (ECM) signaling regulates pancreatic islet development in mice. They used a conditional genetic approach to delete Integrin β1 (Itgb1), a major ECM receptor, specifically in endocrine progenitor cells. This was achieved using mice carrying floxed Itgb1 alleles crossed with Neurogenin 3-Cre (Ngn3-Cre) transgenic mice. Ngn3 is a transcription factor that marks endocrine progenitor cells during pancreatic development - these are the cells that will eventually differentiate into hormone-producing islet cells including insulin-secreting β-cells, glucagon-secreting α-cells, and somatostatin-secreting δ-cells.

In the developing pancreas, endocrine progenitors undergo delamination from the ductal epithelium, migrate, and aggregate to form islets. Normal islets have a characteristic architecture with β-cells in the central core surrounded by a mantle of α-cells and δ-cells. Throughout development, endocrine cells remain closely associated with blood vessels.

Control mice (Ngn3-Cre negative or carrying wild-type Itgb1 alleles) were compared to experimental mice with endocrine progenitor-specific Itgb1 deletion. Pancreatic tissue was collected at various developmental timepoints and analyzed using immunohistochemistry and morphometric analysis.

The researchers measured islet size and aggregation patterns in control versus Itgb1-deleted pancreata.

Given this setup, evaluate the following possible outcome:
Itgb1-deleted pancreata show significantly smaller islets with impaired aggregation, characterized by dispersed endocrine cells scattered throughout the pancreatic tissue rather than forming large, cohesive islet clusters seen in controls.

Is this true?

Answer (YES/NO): NO